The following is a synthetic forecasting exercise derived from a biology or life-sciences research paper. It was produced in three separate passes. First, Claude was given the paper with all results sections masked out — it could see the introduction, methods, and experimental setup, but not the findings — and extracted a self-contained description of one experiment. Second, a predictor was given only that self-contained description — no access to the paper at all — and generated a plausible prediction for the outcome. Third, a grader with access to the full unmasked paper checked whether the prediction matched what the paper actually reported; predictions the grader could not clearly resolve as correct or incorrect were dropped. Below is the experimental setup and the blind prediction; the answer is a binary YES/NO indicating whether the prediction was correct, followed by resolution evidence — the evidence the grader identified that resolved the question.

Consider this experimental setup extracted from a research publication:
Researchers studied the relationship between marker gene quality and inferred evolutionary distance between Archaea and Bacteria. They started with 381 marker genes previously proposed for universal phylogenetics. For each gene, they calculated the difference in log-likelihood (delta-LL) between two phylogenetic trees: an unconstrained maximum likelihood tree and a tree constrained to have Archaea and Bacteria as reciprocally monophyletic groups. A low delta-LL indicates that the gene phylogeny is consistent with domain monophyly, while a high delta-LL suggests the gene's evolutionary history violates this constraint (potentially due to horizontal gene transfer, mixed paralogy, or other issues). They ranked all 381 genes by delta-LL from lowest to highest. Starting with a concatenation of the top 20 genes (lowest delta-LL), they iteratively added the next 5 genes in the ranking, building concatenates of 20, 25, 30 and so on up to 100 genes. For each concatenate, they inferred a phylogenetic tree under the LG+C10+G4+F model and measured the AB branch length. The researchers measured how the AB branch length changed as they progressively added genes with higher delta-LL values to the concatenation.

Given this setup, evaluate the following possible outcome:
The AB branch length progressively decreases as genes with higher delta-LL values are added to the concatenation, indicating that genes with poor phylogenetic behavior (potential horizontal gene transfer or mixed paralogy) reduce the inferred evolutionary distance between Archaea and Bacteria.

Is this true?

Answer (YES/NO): YES